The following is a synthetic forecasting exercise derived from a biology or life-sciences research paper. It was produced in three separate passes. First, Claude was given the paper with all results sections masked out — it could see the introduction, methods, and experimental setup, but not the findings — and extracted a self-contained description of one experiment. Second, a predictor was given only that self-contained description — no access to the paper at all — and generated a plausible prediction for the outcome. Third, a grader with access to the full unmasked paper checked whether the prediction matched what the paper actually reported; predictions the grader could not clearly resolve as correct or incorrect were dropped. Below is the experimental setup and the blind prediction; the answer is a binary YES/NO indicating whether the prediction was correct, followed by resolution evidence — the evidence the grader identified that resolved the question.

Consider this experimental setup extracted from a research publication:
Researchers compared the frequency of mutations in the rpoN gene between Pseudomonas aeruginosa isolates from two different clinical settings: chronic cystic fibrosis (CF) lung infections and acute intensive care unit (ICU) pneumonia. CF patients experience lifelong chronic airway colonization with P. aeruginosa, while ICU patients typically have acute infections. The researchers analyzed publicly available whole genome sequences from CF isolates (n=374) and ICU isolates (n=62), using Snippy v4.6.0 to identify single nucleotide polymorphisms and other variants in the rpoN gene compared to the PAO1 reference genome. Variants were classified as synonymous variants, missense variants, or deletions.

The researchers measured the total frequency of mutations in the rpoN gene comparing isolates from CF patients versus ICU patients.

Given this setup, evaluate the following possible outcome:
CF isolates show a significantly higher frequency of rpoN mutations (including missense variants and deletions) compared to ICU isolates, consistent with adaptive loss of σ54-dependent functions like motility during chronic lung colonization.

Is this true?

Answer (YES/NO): YES